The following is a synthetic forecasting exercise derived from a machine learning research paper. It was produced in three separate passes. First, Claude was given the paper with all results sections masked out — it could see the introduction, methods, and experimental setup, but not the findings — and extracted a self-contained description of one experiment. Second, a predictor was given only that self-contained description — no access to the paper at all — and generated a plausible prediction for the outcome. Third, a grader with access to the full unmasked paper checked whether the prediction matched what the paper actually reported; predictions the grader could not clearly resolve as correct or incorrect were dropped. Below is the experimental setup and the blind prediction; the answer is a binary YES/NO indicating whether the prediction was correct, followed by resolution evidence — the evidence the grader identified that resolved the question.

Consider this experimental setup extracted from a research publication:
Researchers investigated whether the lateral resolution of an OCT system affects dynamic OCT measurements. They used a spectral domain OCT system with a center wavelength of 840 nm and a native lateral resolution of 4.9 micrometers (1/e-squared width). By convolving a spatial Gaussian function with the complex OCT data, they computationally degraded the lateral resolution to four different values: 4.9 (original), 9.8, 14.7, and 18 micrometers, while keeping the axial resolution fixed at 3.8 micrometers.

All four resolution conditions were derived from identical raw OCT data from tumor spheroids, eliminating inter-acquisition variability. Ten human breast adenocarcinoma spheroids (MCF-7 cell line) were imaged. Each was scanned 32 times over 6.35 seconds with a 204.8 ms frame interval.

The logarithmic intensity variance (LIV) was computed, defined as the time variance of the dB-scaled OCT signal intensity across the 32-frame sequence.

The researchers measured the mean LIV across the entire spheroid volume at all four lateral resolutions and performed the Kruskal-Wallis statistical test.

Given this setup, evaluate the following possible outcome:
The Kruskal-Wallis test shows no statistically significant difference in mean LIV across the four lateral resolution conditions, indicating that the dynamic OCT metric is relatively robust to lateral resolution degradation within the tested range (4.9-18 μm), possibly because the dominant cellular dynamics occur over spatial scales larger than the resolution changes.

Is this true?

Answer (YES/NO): YES